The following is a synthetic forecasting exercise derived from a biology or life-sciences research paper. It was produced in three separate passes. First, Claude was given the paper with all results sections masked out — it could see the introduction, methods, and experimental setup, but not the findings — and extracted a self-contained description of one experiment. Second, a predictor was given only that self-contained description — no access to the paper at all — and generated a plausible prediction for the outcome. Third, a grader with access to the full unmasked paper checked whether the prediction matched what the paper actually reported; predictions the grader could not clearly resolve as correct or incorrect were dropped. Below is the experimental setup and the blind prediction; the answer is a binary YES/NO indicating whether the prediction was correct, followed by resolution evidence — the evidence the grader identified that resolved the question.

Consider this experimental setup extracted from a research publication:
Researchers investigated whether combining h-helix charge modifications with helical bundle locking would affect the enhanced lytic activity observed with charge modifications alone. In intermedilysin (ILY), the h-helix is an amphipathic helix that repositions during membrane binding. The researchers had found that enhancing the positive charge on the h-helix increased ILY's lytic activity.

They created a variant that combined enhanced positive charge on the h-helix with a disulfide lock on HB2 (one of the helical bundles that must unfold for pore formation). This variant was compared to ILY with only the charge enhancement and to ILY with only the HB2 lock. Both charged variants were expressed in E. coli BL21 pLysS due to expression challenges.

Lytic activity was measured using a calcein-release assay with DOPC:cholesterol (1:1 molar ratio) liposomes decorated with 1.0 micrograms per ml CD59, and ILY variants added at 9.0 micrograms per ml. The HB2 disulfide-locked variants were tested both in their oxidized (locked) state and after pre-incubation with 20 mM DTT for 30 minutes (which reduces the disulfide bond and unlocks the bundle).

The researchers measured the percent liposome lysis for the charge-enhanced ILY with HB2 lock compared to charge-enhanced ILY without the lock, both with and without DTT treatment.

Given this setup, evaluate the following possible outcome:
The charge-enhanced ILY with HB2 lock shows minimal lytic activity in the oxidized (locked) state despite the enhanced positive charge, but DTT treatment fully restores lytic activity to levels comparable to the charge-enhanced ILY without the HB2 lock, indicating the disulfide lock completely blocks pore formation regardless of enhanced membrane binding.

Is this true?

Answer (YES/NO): NO